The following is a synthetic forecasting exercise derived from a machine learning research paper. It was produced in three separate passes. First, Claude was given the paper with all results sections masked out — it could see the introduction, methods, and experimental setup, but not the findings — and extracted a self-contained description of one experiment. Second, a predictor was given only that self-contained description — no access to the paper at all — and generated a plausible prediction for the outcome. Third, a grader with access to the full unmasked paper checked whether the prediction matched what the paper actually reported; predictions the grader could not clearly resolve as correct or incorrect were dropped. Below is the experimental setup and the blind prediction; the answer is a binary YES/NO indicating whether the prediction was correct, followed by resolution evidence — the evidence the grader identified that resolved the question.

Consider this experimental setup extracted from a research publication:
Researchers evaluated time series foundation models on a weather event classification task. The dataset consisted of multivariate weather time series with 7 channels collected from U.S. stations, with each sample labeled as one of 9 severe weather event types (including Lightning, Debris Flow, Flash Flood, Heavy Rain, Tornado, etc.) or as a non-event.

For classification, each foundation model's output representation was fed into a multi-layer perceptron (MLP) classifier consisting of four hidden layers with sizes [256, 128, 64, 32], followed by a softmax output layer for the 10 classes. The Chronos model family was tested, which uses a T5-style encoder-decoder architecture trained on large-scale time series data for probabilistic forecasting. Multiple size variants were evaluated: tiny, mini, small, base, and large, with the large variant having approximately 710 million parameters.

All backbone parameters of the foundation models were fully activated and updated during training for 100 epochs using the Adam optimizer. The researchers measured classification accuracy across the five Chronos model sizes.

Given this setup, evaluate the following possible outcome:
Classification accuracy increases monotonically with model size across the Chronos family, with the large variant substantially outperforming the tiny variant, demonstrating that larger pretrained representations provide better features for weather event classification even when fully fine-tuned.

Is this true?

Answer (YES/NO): NO